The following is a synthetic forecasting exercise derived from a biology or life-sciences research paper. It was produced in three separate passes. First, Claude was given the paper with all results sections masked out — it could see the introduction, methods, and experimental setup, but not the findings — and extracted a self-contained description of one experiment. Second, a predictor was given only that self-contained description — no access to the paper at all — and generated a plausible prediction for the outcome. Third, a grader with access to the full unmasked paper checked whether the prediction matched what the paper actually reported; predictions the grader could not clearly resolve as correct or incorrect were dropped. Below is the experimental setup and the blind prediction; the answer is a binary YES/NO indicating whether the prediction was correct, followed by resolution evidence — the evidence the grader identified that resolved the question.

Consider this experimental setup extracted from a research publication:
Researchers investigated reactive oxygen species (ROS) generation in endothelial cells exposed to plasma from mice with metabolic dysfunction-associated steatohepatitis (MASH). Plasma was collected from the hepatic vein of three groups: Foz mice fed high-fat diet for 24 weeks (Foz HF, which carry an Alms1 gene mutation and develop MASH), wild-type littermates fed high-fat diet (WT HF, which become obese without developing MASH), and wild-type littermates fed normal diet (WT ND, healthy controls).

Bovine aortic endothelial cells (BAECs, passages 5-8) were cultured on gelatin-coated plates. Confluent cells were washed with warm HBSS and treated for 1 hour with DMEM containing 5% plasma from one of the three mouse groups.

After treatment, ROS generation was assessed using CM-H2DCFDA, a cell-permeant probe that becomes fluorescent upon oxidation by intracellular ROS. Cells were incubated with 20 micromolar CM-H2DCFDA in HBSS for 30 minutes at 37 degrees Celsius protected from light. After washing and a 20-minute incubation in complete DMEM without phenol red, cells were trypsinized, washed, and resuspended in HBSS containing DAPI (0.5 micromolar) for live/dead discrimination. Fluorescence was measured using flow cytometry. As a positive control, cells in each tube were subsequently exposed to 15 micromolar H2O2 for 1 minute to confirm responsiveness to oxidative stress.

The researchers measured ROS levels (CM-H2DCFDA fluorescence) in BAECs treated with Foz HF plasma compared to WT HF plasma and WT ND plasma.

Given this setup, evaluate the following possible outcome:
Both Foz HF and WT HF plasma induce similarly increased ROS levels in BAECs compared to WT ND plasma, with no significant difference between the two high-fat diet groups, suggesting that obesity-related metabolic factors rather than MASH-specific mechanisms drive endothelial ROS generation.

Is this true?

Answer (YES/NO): NO